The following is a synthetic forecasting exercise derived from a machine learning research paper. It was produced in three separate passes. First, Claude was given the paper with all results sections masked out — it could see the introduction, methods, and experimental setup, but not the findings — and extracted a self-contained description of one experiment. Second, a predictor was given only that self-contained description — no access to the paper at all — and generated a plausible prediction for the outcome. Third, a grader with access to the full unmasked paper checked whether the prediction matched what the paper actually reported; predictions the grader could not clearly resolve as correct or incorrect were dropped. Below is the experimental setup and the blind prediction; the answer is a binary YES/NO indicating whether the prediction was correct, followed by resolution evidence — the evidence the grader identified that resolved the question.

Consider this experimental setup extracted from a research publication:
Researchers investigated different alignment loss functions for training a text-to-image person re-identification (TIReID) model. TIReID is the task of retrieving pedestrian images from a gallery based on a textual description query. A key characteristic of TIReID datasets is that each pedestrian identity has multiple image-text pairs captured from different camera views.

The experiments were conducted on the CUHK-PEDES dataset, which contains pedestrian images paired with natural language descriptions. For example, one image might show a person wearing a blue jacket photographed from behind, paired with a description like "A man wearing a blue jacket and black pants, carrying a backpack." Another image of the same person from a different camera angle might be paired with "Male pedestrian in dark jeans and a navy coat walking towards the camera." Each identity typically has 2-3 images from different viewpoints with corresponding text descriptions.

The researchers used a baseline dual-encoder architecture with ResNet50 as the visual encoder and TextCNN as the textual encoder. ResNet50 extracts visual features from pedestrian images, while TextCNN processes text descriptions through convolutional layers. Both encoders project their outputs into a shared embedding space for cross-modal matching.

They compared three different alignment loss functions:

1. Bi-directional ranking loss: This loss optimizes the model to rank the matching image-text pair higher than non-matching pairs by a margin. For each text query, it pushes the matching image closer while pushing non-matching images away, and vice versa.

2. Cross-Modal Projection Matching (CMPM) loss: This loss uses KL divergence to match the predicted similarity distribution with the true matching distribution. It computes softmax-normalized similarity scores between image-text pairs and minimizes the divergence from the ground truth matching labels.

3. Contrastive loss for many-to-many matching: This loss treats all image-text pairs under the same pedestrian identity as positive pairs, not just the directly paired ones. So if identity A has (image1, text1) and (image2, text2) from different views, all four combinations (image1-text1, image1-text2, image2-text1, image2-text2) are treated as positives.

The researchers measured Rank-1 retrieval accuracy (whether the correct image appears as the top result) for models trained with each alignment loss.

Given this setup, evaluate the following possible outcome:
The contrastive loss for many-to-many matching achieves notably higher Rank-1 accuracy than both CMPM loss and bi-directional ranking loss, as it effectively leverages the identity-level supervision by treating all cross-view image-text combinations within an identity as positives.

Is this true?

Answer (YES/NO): NO